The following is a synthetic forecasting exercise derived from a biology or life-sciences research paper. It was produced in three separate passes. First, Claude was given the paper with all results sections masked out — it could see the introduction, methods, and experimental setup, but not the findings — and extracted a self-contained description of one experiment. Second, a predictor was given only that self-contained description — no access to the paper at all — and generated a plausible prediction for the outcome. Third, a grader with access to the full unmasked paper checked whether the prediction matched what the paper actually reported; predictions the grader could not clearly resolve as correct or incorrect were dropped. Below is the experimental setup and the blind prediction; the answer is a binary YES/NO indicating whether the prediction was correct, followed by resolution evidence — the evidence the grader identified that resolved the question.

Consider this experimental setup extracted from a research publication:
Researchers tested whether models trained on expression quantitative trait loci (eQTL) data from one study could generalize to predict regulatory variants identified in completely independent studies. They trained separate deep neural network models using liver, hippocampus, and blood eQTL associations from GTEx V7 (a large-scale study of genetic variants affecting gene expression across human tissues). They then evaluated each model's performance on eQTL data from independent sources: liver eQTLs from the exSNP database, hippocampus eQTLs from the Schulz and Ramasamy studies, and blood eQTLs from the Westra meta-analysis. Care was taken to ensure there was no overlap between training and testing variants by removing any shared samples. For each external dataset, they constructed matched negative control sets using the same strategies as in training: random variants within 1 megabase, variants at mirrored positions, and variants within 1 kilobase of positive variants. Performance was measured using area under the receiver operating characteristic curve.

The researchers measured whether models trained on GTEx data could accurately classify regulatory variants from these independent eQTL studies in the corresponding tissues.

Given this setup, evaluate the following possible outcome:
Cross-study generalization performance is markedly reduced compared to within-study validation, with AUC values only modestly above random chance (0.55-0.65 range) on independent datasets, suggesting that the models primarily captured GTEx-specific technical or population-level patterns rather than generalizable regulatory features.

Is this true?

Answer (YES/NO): NO